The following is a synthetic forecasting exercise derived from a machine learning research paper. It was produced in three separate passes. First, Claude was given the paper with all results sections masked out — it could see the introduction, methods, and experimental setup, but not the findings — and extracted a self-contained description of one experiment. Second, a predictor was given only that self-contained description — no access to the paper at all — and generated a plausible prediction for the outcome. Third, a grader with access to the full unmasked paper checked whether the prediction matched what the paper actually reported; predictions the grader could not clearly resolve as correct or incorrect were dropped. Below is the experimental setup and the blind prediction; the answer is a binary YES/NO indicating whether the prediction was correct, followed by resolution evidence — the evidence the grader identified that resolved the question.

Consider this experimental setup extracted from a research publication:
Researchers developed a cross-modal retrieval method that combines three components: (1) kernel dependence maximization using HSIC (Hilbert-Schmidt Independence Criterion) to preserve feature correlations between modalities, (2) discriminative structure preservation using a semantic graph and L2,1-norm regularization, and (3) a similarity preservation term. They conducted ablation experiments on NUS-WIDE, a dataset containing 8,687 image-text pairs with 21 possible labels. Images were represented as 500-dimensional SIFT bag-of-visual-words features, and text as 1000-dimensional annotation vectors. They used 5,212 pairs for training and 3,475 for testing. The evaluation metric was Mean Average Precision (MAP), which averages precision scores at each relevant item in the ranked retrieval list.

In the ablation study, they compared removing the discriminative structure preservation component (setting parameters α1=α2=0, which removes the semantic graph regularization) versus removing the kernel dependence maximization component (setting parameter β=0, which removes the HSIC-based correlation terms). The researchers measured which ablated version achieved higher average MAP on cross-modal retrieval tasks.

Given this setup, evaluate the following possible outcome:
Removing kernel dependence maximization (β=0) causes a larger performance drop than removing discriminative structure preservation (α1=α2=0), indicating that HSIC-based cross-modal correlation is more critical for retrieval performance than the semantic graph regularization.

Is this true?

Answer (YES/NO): NO